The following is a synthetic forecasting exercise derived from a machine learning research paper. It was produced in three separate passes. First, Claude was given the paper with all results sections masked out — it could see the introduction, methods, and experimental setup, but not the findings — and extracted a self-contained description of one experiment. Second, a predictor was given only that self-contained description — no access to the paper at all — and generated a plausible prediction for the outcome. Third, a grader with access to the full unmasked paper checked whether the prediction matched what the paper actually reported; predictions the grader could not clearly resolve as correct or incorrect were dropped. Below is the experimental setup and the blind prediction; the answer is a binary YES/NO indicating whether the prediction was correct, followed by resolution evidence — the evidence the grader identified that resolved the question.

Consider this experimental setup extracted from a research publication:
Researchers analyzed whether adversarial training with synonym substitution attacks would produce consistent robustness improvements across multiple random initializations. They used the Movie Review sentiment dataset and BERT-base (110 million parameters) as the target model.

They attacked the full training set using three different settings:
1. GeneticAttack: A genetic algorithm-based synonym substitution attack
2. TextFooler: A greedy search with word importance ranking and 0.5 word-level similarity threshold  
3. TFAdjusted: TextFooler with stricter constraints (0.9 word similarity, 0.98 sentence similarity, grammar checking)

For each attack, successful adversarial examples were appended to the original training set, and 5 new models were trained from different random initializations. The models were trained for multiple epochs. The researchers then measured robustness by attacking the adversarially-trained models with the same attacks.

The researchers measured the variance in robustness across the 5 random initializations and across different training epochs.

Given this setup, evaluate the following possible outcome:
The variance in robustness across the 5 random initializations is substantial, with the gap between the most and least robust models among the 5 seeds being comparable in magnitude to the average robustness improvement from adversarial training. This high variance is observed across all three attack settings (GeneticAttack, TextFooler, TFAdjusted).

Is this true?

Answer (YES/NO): NO